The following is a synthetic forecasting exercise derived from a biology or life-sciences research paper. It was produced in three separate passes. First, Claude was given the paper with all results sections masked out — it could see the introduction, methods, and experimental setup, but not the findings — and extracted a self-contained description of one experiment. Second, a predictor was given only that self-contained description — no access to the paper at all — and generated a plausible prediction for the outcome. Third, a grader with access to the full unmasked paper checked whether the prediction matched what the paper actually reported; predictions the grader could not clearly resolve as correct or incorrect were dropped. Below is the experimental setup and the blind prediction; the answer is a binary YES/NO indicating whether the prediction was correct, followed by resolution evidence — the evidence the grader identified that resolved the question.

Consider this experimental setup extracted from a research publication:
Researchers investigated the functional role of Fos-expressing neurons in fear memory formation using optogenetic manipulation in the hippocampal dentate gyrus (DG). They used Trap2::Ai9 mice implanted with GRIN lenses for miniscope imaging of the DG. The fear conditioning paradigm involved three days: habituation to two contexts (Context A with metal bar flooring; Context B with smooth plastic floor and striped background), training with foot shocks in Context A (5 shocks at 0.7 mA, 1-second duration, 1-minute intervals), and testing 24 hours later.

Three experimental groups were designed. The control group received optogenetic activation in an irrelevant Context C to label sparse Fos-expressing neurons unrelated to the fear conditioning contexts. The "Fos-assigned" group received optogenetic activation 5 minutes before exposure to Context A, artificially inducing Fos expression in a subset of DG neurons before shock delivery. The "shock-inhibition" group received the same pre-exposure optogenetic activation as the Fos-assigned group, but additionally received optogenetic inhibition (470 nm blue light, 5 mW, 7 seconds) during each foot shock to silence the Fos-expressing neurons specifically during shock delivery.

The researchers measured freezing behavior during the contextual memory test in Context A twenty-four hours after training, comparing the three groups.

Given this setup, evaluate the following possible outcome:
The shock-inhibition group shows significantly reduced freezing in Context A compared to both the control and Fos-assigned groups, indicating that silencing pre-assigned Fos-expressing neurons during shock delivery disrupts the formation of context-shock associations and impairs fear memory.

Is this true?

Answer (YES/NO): NO